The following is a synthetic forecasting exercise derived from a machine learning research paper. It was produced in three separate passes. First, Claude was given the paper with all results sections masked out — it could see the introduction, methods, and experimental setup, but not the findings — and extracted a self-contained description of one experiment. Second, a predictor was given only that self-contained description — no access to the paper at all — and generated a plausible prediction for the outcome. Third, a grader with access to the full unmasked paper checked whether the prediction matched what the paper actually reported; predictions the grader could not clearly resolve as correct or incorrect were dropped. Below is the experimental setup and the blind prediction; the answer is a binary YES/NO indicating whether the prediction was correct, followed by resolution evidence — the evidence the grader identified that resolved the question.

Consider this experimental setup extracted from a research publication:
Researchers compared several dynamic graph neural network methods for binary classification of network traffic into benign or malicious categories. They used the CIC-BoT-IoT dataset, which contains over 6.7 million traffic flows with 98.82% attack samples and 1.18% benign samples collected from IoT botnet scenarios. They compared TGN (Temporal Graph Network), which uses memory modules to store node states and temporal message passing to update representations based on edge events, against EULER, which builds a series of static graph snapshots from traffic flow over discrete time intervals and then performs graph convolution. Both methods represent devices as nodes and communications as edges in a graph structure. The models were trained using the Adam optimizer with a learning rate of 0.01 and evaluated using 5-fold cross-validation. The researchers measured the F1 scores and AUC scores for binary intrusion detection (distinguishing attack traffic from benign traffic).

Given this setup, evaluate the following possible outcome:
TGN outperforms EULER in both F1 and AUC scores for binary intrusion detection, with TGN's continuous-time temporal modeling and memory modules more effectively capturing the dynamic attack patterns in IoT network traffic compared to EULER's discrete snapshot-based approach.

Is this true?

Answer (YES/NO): YES